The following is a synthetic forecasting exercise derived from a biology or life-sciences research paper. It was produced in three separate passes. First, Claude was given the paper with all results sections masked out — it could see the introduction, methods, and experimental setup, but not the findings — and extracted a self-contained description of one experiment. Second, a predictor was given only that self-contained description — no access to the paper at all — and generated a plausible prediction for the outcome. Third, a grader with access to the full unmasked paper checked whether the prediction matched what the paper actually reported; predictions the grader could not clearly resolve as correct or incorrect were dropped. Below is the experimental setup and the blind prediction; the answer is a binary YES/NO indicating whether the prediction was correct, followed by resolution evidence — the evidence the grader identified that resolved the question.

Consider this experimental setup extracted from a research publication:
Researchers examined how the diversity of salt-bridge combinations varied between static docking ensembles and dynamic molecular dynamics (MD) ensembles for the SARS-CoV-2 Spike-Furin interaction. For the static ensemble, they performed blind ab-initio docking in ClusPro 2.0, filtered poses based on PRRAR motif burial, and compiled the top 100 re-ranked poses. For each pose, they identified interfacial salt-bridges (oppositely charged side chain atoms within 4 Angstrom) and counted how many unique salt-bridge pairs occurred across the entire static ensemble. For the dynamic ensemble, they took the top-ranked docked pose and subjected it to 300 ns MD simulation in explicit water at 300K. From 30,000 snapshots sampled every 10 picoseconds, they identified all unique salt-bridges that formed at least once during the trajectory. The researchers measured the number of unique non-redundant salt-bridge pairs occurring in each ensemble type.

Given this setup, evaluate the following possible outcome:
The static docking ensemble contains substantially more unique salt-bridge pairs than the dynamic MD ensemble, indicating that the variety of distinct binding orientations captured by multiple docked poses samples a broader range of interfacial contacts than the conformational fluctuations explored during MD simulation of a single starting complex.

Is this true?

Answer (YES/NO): NO